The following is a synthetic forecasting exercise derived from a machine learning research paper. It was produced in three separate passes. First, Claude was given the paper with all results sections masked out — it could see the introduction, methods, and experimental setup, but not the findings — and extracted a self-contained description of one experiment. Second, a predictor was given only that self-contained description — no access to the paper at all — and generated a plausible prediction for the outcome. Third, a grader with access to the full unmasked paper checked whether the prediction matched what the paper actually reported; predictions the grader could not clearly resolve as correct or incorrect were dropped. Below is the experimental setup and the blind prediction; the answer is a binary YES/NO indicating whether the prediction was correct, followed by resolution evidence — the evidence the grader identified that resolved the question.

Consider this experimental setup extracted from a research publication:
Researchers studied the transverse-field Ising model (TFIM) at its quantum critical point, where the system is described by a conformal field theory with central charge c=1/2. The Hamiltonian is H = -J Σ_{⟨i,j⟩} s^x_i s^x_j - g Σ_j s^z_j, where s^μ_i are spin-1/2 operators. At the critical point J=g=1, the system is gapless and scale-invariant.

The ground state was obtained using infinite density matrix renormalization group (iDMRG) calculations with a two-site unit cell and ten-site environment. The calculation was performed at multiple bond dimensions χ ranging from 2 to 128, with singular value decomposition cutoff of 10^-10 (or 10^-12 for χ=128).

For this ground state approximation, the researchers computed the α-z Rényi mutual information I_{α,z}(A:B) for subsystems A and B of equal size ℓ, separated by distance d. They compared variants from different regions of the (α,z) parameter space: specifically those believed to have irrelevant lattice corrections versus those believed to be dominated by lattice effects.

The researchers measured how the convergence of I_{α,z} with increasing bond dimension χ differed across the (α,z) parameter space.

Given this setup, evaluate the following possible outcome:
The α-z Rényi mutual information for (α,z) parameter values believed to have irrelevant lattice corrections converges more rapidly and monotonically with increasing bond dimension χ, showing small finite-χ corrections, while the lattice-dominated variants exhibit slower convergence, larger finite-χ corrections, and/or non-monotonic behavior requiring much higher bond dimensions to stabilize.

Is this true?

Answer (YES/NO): YES